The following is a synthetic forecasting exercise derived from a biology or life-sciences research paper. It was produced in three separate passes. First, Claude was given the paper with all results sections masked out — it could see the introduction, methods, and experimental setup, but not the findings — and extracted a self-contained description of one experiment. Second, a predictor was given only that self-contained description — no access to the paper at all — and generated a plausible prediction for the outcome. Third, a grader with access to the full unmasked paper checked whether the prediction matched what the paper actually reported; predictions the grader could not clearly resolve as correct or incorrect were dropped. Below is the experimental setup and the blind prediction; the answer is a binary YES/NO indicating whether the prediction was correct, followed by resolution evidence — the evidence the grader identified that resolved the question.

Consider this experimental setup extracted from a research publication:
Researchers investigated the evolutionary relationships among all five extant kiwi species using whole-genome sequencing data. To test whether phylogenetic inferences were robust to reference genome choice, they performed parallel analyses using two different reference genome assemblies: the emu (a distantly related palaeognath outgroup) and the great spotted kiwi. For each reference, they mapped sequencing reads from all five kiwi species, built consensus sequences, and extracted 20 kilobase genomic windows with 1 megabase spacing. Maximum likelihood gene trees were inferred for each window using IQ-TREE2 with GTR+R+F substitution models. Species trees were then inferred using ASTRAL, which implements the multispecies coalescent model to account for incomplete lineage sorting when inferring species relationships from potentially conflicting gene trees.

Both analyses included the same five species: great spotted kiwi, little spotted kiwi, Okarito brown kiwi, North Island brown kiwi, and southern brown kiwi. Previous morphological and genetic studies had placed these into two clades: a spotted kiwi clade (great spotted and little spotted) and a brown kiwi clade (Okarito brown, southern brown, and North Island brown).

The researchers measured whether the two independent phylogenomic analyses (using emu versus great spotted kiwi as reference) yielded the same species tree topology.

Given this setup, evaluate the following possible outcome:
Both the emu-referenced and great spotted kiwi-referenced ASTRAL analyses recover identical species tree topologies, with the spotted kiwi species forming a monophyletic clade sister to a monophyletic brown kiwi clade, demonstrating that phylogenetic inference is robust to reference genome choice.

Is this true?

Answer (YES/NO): YES